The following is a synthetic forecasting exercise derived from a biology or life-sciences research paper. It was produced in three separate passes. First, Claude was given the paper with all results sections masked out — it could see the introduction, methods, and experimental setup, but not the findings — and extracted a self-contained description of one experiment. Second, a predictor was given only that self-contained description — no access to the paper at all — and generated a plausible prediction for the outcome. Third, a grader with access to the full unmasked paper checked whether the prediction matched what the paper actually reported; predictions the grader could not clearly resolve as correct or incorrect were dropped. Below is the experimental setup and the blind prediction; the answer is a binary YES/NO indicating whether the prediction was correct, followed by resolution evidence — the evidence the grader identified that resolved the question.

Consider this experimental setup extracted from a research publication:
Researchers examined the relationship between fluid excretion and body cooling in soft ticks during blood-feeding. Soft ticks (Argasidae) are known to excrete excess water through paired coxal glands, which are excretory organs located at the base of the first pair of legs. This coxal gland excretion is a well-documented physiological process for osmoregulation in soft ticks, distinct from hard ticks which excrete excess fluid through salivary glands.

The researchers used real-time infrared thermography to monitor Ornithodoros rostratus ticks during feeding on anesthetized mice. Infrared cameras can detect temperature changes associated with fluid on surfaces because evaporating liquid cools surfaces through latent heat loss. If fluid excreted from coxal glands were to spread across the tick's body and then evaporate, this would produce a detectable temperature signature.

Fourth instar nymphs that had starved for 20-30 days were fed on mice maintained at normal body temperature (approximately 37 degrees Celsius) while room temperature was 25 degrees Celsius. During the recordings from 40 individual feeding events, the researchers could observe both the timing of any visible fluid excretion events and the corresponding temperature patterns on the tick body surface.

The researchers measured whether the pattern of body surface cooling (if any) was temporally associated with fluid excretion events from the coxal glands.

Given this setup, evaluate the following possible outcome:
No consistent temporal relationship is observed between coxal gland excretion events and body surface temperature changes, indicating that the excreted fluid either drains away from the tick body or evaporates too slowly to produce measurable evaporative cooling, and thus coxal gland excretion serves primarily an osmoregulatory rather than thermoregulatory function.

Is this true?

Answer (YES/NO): NO